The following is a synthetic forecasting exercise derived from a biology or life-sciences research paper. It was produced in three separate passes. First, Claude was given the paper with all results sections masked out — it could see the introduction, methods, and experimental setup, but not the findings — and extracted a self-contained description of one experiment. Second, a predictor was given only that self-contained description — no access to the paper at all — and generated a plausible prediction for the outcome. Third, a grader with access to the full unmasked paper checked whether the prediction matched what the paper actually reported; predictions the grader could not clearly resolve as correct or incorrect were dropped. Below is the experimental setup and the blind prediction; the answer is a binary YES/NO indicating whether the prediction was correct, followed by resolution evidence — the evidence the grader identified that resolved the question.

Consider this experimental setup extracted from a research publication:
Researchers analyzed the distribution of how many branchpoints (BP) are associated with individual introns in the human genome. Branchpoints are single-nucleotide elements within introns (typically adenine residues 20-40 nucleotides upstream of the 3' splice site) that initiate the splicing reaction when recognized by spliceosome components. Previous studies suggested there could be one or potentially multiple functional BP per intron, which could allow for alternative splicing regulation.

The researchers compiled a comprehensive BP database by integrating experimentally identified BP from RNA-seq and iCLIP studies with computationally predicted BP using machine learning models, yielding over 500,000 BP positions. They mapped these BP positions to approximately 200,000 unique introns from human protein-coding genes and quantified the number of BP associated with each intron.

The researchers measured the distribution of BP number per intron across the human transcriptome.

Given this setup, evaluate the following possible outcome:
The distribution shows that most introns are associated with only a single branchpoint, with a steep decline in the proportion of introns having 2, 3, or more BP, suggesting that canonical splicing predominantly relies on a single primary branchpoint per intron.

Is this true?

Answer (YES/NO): NO